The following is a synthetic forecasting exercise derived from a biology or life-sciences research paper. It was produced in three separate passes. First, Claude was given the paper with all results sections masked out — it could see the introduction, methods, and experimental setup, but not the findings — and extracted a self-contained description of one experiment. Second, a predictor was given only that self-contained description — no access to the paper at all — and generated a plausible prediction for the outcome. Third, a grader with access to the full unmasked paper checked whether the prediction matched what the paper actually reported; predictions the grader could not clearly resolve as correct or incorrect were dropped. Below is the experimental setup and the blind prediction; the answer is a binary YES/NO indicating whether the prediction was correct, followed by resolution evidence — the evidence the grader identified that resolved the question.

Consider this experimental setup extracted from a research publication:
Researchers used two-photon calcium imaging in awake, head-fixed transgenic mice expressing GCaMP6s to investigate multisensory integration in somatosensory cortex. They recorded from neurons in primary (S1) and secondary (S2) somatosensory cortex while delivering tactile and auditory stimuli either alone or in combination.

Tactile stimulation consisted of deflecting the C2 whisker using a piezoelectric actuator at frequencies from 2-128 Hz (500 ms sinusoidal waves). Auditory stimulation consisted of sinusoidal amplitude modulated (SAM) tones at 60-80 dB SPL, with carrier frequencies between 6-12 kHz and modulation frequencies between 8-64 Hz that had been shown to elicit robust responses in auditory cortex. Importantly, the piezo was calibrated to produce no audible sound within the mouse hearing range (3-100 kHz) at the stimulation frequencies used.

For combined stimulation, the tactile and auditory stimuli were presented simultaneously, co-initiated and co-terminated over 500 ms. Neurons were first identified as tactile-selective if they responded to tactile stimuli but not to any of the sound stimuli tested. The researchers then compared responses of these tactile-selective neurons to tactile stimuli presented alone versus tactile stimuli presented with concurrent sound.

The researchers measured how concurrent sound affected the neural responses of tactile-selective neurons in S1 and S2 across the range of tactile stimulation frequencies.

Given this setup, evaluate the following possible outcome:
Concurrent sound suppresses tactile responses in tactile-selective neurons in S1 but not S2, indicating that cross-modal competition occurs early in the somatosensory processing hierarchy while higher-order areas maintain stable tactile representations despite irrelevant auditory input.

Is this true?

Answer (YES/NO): NO